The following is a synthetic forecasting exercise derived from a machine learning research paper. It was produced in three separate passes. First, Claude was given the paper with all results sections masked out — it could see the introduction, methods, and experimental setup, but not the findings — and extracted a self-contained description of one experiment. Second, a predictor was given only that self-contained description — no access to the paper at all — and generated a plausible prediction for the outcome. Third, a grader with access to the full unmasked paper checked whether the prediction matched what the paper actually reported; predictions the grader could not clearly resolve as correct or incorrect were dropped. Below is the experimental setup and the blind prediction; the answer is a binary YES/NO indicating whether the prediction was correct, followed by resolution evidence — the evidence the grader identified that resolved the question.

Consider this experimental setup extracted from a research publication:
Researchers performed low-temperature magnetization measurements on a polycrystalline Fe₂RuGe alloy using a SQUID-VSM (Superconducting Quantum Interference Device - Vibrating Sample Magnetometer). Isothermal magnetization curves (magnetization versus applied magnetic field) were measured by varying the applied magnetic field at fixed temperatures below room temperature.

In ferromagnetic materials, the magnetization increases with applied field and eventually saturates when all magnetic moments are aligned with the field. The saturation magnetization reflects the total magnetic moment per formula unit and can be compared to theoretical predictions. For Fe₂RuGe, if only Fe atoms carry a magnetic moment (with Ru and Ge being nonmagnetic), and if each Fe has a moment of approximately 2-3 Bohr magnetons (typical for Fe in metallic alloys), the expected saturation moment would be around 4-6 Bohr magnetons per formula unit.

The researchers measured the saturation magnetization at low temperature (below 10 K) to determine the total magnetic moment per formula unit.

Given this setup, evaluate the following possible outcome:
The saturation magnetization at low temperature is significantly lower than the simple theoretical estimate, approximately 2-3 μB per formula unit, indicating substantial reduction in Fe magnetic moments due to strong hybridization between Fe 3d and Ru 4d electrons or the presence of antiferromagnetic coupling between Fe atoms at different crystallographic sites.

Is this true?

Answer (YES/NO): NO